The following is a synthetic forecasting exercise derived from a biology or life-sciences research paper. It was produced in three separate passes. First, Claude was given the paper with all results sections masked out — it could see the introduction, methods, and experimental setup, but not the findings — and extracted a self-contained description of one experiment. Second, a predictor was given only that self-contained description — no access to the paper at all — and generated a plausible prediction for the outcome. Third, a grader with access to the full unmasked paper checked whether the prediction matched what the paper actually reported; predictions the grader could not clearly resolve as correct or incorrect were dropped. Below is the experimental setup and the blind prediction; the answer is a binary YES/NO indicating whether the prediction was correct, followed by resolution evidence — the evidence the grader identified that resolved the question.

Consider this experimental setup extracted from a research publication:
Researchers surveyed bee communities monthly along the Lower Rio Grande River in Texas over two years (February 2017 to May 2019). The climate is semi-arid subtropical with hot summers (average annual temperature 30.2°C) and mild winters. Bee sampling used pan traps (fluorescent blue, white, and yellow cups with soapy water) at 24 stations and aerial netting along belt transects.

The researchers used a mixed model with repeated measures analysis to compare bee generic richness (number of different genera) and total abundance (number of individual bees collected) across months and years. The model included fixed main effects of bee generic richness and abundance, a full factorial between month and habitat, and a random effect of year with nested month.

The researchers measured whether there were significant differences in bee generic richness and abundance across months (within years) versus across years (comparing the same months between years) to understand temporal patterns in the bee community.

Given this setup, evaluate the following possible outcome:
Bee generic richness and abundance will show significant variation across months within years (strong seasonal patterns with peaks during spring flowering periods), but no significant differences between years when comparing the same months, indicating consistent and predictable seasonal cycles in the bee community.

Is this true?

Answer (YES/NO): NO